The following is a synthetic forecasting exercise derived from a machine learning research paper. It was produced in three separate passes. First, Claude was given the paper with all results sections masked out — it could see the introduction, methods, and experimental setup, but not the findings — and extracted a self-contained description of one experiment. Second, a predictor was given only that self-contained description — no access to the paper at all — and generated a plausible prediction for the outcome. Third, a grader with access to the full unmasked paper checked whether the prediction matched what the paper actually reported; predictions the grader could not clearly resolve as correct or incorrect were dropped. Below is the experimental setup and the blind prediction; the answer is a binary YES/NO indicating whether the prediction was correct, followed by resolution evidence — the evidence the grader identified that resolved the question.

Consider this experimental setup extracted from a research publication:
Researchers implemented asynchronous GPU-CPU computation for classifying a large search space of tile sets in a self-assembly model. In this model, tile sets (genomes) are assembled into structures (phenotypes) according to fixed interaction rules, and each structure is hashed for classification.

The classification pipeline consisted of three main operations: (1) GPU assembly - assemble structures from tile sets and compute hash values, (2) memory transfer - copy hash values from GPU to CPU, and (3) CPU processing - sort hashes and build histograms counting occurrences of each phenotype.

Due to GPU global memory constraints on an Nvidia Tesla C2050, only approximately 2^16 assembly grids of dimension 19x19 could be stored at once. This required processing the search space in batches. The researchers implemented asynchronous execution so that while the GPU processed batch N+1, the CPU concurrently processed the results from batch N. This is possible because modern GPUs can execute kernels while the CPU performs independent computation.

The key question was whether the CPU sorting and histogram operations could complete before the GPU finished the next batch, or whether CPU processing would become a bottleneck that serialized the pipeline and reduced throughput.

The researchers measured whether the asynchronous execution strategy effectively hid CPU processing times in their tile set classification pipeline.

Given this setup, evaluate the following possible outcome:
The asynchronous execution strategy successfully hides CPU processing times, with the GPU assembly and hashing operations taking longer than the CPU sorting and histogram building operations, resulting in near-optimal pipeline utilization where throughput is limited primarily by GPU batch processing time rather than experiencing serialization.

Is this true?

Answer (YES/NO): YES